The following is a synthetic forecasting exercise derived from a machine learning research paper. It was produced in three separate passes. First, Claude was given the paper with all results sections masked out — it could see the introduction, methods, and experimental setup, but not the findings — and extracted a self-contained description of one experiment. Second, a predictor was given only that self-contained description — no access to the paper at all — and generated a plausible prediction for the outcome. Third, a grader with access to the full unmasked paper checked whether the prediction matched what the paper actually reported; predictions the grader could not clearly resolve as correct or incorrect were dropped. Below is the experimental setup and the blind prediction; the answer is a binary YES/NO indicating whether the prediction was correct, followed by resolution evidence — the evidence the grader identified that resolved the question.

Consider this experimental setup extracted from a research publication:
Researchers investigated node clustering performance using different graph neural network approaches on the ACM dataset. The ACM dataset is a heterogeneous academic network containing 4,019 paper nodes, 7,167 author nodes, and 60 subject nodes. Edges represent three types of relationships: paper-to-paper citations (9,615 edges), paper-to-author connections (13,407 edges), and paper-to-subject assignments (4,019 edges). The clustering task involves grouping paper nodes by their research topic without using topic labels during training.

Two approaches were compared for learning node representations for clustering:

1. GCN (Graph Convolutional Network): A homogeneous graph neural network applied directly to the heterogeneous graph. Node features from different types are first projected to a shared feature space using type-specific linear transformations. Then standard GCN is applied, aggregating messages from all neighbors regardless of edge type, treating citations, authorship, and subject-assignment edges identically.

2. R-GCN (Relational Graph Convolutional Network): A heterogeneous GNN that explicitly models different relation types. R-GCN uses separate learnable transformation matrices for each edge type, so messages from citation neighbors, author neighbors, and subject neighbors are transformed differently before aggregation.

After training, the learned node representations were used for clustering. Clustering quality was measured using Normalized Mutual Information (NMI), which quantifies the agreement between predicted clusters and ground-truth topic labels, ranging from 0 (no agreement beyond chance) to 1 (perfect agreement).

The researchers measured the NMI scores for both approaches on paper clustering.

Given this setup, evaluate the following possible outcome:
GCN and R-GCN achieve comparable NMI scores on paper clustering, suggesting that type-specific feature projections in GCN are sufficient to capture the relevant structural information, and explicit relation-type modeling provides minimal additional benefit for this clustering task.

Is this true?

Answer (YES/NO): NO